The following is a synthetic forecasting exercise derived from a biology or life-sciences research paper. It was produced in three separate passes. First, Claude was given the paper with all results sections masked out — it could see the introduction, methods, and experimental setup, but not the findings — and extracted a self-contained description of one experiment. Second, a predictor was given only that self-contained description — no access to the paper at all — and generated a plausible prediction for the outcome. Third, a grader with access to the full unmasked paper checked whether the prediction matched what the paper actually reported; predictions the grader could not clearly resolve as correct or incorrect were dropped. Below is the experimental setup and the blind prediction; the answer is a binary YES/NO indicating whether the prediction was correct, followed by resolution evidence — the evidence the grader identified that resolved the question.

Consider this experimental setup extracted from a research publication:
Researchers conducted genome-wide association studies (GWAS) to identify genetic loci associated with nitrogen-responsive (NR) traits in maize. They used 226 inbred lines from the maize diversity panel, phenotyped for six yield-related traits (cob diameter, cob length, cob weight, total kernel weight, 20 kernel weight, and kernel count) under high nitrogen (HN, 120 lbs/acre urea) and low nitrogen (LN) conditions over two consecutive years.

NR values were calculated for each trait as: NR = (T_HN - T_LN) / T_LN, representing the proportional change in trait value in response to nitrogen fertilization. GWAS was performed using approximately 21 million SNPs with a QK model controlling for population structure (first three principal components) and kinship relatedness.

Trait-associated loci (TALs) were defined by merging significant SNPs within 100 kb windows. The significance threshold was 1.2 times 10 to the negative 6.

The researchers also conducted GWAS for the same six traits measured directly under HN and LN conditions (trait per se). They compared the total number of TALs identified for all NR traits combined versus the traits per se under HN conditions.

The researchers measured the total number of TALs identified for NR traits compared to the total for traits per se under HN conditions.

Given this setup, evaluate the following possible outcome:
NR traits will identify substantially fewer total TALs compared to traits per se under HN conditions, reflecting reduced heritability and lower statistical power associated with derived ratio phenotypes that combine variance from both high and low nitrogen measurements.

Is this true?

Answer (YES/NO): YES